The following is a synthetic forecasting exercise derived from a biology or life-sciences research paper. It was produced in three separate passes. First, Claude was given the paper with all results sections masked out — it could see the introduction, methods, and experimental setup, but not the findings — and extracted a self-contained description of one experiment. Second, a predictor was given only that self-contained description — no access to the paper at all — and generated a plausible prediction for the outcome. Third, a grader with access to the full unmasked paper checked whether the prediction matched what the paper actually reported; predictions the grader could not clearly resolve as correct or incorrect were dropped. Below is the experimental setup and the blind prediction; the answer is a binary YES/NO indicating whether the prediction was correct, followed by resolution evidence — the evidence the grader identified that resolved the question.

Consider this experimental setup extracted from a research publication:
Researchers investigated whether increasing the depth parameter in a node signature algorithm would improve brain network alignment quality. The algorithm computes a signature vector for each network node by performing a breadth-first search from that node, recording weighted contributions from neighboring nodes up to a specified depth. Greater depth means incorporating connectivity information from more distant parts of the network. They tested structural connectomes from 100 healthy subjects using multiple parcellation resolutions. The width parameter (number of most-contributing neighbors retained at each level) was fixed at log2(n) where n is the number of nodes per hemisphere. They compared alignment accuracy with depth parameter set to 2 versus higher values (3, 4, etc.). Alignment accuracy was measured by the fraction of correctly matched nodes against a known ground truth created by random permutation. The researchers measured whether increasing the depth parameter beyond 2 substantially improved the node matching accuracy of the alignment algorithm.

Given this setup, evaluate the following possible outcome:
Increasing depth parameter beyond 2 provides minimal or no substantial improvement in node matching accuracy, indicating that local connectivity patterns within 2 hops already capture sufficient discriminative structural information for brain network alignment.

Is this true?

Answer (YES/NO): YES